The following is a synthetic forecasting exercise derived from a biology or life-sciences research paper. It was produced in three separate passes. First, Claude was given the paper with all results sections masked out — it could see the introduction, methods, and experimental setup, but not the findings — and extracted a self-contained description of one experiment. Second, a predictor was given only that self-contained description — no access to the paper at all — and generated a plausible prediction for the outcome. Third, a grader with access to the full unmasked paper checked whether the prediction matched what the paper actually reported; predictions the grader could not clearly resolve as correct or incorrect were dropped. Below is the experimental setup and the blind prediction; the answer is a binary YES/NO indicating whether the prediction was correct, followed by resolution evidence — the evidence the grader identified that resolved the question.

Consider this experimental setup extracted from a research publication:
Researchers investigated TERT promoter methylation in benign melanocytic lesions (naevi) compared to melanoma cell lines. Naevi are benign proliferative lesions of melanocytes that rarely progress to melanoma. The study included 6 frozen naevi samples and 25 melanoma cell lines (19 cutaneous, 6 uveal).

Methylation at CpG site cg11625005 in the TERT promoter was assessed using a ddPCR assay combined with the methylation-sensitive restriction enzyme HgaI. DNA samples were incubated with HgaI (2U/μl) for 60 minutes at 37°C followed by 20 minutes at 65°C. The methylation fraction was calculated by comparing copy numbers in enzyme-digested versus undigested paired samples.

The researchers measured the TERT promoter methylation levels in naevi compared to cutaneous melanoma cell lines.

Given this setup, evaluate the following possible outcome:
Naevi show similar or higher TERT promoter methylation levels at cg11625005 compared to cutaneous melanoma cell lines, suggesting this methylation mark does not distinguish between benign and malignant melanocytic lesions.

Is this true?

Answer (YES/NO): NO